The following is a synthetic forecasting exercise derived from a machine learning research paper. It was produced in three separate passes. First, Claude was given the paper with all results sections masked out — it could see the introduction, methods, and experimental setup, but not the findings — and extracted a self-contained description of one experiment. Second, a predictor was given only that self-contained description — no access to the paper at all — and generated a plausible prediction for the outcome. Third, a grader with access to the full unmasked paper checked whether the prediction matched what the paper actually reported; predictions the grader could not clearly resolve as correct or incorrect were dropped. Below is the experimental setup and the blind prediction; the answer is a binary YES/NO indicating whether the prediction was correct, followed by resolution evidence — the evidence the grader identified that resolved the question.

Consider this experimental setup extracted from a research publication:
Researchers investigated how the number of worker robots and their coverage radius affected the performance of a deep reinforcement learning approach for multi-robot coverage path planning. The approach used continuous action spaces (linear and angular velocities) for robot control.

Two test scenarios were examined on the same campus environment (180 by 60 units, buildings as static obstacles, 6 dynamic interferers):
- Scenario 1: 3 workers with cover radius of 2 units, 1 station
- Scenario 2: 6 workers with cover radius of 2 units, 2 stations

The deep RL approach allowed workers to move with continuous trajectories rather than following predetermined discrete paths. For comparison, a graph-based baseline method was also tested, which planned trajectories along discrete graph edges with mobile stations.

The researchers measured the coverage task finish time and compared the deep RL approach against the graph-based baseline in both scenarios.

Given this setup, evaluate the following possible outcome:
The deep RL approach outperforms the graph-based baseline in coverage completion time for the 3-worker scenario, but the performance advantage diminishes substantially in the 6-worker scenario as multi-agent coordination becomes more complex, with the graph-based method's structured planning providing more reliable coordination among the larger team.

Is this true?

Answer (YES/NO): NO